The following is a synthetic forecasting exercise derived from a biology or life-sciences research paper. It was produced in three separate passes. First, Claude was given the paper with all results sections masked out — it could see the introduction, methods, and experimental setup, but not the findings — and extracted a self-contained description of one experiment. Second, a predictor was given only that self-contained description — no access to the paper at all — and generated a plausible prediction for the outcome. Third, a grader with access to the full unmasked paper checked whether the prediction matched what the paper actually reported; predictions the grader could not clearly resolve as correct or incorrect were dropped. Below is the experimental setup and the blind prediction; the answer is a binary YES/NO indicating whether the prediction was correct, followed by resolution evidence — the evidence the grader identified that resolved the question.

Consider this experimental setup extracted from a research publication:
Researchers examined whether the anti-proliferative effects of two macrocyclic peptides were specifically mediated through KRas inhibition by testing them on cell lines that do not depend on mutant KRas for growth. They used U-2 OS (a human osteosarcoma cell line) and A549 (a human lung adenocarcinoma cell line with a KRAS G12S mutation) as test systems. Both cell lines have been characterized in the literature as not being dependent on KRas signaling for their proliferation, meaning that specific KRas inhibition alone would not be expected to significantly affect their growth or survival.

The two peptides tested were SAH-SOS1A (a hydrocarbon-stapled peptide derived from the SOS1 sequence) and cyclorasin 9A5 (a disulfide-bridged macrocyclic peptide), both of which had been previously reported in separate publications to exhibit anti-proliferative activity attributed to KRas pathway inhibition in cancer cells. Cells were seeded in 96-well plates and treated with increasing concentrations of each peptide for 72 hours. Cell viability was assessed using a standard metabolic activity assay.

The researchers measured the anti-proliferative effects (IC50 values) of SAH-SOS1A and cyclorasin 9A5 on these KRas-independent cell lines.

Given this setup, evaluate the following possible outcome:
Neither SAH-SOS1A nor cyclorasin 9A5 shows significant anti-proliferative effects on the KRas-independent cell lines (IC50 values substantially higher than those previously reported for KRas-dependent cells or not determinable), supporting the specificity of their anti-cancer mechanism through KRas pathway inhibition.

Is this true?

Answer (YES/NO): NO